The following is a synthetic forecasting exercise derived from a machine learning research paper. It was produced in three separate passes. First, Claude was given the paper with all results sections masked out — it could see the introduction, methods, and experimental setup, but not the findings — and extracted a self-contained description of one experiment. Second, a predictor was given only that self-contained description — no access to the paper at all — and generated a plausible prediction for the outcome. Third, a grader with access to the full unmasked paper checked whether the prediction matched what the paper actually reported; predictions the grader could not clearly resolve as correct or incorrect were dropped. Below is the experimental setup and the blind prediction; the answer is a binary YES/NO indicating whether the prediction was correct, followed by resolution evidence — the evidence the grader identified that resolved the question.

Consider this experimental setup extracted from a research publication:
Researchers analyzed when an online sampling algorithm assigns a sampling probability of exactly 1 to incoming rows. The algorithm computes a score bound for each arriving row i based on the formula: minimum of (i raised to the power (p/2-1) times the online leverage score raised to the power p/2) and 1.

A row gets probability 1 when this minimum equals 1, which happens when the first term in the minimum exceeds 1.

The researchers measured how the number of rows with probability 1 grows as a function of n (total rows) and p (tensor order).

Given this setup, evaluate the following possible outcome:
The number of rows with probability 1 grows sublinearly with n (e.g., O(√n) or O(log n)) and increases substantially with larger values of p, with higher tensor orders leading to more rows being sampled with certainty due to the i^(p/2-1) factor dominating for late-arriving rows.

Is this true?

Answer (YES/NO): YES